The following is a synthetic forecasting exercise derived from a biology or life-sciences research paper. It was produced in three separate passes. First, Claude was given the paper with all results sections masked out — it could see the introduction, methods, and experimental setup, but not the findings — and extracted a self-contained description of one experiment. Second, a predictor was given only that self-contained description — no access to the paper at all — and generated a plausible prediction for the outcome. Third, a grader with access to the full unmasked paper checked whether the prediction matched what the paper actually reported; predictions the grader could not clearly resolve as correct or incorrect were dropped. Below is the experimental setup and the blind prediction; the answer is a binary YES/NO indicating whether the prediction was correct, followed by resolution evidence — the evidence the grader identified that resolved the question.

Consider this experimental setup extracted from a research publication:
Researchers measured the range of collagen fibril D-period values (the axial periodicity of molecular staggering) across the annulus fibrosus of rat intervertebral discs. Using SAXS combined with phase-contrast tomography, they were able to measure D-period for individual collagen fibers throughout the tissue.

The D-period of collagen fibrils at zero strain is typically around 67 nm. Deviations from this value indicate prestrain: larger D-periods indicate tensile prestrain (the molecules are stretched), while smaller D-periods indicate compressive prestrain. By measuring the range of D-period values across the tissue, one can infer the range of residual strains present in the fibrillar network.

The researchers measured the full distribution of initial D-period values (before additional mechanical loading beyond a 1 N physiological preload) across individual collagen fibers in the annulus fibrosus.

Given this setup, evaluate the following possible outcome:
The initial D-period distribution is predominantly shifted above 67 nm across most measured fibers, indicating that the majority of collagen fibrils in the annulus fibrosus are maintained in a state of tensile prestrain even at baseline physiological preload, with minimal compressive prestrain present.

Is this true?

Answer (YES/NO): NO